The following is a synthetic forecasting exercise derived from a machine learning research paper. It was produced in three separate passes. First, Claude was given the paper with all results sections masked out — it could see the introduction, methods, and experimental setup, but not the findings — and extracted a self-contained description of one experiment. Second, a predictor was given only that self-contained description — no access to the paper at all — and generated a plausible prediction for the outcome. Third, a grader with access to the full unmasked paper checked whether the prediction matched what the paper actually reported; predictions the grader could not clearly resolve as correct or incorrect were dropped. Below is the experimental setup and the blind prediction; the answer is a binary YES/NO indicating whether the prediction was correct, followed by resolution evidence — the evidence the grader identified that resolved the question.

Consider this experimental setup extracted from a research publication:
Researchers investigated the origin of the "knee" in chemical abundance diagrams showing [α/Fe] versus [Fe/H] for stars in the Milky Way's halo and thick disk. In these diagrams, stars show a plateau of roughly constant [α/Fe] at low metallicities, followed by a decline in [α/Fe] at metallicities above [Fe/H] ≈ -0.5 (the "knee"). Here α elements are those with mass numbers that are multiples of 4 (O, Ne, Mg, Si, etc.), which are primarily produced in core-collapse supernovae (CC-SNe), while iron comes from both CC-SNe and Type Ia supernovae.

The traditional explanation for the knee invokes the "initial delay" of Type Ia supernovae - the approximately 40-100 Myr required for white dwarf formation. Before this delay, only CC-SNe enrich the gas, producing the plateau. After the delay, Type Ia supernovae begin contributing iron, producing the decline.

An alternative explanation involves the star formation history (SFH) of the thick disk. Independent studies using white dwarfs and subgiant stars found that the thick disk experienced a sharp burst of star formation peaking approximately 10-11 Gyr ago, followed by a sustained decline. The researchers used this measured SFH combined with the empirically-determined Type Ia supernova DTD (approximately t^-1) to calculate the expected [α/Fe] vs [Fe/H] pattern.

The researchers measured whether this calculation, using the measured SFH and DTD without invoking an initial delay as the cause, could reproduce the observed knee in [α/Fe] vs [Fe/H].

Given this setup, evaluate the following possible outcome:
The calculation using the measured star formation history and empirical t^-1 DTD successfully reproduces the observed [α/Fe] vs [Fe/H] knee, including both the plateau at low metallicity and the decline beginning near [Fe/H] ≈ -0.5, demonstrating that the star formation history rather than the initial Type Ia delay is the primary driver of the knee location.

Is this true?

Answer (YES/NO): YES